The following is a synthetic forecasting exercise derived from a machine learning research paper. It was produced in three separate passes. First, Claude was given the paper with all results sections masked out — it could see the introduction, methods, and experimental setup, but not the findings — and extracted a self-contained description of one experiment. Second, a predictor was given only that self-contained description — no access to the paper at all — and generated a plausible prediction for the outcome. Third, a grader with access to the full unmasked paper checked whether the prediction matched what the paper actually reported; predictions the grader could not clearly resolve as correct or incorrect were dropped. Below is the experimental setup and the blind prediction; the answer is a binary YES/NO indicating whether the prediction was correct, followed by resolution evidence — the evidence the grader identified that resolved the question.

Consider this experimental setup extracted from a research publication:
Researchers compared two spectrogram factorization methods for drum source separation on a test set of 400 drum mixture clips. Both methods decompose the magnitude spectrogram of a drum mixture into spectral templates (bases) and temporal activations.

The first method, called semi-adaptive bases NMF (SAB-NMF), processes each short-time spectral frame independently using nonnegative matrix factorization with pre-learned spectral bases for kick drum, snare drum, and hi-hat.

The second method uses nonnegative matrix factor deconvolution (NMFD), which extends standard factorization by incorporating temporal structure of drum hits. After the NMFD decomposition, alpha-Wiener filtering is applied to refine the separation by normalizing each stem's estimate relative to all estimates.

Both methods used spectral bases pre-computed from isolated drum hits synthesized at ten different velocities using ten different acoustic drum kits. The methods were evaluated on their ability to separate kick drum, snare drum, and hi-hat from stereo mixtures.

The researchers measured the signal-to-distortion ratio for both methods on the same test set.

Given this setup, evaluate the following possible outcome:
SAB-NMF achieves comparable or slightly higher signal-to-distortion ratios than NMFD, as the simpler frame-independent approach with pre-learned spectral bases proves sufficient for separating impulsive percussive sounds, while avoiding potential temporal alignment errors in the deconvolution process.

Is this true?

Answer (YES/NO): NO